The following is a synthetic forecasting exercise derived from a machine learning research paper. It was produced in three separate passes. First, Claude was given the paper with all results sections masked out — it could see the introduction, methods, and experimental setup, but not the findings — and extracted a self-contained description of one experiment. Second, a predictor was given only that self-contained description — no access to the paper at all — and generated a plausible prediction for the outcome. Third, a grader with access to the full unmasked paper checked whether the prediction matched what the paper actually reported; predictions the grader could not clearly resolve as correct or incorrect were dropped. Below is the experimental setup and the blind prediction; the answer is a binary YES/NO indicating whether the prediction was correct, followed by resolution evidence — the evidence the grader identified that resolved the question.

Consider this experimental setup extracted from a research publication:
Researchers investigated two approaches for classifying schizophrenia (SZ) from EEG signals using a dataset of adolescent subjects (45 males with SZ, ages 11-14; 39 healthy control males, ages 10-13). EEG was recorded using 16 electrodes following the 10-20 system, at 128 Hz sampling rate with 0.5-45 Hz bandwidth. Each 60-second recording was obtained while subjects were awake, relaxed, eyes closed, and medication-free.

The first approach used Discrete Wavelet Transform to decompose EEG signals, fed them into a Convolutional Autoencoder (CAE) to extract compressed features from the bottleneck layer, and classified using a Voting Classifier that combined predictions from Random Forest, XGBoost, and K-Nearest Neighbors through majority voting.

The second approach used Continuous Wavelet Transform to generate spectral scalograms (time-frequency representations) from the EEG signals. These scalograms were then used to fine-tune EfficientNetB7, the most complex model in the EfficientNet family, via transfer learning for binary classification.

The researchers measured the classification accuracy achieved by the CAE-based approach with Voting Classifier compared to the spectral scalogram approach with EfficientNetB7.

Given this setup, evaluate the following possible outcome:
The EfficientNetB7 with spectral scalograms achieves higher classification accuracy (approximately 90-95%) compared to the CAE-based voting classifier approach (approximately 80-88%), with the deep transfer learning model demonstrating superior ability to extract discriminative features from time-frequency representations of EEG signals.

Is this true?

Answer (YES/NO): NO